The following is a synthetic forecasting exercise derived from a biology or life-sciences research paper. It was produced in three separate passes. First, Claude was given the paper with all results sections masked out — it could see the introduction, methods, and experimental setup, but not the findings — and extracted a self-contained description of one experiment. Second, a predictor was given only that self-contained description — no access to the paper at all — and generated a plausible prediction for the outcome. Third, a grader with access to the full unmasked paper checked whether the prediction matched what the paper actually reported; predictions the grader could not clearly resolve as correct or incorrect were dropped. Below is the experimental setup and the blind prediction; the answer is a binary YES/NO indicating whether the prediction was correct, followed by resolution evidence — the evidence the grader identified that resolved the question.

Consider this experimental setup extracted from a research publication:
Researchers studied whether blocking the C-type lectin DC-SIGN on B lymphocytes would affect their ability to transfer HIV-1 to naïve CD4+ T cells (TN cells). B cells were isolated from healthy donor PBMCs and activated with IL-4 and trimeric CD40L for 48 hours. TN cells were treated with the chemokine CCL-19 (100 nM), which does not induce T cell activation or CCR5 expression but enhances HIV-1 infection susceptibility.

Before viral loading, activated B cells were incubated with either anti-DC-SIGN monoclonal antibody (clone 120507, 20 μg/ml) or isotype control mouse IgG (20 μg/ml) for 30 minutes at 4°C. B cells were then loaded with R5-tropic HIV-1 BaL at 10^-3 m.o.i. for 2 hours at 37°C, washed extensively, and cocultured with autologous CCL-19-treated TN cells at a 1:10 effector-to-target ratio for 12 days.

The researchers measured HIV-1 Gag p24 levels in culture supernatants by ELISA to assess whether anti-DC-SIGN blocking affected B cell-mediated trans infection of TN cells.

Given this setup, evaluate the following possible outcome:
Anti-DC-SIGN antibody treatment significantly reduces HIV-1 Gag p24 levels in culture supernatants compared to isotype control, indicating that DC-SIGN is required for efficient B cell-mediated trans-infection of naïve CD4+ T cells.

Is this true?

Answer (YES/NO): YES